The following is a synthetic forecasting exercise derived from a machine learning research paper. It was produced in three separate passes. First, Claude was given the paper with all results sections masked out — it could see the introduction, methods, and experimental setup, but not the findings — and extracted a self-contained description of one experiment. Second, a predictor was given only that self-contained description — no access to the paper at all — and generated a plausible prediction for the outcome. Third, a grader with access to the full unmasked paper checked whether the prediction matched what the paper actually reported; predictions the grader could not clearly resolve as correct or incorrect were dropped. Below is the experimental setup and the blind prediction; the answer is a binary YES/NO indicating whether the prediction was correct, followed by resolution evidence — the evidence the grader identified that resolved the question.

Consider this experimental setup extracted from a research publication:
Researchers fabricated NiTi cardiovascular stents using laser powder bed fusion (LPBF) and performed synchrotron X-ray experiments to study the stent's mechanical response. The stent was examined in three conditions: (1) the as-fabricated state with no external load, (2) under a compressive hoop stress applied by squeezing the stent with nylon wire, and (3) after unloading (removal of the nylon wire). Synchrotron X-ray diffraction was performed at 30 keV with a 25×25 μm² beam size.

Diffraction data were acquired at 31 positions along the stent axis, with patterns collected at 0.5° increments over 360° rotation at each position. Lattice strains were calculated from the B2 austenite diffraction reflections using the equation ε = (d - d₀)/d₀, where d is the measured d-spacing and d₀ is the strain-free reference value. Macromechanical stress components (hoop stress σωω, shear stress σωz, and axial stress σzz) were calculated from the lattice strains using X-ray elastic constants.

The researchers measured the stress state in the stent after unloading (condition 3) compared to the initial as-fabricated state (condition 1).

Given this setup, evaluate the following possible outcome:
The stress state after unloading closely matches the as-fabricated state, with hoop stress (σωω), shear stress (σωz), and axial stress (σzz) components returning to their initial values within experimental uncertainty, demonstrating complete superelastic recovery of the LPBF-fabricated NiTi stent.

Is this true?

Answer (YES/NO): NO